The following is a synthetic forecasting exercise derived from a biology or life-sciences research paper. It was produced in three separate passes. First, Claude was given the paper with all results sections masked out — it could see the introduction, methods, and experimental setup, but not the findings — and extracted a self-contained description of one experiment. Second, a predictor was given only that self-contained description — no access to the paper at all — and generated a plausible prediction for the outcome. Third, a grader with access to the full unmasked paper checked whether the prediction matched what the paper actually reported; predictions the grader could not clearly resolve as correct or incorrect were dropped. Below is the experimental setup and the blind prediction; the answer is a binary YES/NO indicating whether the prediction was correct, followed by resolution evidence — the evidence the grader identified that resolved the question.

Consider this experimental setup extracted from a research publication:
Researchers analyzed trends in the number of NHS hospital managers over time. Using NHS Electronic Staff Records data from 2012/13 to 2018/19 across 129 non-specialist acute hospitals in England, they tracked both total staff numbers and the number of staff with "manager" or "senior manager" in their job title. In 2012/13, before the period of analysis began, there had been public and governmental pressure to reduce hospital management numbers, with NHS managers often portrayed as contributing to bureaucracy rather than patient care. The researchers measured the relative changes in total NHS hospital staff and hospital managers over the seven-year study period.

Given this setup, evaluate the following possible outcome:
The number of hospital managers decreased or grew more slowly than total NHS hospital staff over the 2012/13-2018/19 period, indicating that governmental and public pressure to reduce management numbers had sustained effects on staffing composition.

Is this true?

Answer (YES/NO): NO